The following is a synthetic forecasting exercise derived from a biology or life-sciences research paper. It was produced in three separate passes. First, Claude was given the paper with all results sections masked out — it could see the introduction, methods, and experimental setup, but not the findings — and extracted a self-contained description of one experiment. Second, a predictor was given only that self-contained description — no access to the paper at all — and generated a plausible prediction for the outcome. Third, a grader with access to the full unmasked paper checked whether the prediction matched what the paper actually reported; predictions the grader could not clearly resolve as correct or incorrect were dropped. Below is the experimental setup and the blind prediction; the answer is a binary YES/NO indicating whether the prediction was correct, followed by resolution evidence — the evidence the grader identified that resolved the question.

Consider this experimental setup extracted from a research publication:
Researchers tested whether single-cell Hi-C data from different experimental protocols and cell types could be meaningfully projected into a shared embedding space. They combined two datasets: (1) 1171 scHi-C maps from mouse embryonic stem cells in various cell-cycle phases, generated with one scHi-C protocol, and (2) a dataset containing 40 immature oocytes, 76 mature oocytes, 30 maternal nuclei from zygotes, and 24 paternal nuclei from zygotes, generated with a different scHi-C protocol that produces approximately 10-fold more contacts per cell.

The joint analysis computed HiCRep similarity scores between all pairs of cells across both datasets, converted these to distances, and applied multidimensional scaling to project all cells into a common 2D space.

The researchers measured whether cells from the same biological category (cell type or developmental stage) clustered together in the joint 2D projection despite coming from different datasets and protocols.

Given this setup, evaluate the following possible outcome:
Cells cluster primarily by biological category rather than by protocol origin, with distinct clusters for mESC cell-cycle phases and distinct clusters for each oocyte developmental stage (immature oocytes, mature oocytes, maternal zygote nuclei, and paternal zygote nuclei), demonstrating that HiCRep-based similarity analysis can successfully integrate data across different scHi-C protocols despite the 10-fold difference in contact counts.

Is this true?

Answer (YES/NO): NO